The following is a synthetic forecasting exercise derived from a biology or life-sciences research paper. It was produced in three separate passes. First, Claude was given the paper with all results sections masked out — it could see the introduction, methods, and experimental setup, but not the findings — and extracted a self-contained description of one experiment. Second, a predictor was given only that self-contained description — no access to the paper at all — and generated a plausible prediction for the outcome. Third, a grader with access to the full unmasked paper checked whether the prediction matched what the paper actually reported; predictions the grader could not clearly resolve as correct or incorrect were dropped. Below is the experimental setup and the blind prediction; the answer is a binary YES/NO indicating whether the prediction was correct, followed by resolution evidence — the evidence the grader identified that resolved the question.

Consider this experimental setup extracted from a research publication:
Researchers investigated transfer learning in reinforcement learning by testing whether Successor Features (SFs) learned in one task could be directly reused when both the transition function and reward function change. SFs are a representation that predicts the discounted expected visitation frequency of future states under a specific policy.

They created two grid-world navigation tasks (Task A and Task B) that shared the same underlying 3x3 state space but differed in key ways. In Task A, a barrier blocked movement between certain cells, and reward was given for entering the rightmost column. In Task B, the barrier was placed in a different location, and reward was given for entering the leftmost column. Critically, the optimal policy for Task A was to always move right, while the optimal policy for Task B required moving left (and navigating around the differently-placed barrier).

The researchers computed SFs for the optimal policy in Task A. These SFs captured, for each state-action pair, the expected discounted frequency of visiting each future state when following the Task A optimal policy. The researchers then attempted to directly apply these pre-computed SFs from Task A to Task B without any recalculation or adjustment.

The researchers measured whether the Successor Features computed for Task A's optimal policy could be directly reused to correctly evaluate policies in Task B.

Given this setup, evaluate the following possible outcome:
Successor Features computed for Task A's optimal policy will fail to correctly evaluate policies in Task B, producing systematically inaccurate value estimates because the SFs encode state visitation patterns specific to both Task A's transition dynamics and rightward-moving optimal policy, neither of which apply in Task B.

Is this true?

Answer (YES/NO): YES